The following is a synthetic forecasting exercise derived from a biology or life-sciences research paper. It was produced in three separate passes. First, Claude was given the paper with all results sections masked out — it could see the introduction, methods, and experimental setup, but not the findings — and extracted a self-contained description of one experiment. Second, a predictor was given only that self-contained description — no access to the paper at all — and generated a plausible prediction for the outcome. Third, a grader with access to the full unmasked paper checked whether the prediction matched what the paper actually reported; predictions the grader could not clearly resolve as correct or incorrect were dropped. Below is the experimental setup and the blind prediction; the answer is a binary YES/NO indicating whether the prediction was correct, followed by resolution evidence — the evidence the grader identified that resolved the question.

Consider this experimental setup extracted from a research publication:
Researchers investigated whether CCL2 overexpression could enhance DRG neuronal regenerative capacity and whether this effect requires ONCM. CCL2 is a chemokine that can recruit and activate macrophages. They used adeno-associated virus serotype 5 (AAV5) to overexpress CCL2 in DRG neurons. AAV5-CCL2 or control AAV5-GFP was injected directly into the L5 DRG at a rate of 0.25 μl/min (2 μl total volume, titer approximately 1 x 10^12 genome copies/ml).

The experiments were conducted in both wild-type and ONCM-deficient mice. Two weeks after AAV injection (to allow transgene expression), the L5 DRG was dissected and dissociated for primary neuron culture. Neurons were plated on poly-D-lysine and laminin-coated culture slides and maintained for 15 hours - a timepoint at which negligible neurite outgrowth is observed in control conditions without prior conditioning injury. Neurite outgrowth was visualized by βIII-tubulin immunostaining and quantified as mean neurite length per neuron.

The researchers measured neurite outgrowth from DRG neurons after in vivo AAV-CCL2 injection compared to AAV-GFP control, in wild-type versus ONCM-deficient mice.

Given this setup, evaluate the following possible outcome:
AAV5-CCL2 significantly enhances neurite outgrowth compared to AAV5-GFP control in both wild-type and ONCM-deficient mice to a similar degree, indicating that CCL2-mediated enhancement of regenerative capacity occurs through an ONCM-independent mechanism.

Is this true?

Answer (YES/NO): NO